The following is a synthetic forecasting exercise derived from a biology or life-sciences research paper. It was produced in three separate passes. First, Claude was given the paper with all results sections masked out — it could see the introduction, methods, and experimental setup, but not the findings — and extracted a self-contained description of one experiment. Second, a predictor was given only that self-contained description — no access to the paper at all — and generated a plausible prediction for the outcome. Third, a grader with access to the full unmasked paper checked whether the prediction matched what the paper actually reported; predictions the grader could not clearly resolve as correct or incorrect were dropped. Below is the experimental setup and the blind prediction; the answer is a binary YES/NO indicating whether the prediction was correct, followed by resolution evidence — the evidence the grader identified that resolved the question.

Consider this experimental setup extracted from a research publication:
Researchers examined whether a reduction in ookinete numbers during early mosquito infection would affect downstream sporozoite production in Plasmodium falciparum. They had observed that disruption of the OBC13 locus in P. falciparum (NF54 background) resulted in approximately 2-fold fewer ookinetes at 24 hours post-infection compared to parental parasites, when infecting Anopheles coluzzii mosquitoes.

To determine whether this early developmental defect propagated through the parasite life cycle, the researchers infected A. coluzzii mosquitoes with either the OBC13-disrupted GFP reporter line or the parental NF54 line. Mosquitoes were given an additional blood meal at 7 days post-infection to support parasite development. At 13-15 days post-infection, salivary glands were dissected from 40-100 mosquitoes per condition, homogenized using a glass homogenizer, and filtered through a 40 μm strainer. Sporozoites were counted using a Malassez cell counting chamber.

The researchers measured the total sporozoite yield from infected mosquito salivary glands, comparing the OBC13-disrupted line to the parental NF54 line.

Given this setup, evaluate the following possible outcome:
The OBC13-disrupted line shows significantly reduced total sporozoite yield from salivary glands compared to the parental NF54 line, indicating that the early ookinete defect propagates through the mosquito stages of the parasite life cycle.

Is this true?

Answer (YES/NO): NO